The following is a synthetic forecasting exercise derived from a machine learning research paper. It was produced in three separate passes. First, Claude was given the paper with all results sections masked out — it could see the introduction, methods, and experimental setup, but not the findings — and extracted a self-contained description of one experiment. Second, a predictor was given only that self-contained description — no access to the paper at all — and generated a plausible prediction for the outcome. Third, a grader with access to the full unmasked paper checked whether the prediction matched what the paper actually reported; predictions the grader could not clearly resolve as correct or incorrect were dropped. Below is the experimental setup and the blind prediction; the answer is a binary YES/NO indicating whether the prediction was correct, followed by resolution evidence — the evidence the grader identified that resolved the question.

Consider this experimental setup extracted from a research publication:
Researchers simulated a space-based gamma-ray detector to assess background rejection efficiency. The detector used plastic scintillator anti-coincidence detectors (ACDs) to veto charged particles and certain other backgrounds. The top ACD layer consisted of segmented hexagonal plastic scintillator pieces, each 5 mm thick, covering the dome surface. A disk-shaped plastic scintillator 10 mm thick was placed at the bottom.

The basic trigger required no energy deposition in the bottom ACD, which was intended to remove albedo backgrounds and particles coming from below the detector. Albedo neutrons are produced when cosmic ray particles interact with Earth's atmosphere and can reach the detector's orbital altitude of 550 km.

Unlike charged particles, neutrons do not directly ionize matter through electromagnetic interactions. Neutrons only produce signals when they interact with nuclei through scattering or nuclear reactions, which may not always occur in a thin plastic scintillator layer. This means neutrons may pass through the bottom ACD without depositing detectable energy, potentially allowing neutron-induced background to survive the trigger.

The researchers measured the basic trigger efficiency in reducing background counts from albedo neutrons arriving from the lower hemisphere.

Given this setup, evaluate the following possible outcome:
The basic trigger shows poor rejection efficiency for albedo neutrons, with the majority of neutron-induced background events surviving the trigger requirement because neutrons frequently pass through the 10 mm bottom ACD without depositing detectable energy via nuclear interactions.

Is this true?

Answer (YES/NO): NO